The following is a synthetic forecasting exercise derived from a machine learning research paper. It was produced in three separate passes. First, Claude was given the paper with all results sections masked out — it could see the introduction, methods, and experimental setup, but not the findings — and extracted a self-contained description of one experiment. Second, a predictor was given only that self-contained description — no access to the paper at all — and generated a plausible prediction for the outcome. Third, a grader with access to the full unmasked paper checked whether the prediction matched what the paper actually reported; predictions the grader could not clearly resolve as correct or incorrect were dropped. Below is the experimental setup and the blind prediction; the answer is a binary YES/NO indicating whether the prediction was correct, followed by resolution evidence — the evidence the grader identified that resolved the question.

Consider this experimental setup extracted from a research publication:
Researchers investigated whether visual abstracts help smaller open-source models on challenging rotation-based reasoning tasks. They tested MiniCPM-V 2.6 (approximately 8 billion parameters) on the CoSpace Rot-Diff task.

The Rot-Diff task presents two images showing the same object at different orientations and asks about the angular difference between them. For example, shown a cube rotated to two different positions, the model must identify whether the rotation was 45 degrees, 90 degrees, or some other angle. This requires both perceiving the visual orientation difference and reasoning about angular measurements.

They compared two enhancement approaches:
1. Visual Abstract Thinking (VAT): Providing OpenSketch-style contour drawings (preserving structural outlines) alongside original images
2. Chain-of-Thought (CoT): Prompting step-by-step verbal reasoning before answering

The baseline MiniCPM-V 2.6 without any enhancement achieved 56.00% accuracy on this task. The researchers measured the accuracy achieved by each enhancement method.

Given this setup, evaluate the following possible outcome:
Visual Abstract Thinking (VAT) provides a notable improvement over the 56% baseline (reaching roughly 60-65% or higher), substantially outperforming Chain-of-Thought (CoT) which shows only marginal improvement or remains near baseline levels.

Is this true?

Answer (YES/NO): NO